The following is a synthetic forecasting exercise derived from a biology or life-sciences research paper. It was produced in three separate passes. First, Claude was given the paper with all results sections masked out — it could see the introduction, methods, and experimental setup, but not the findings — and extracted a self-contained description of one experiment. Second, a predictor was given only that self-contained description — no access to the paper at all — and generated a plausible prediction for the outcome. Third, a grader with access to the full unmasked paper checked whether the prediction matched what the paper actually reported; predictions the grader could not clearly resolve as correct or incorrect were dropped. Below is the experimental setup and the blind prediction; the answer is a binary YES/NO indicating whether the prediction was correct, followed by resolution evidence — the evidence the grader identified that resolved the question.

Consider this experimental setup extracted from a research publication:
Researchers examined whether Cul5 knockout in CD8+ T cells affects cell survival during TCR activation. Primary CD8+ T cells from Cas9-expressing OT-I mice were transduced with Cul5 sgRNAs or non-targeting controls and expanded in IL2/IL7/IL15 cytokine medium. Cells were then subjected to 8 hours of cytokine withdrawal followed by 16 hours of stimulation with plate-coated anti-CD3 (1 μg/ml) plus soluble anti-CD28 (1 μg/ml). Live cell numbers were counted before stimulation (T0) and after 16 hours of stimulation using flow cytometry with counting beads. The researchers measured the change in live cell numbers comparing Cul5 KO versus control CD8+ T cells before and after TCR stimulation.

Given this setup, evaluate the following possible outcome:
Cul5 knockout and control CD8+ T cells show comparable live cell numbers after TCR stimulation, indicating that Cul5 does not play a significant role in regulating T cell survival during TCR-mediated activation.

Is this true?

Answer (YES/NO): NO